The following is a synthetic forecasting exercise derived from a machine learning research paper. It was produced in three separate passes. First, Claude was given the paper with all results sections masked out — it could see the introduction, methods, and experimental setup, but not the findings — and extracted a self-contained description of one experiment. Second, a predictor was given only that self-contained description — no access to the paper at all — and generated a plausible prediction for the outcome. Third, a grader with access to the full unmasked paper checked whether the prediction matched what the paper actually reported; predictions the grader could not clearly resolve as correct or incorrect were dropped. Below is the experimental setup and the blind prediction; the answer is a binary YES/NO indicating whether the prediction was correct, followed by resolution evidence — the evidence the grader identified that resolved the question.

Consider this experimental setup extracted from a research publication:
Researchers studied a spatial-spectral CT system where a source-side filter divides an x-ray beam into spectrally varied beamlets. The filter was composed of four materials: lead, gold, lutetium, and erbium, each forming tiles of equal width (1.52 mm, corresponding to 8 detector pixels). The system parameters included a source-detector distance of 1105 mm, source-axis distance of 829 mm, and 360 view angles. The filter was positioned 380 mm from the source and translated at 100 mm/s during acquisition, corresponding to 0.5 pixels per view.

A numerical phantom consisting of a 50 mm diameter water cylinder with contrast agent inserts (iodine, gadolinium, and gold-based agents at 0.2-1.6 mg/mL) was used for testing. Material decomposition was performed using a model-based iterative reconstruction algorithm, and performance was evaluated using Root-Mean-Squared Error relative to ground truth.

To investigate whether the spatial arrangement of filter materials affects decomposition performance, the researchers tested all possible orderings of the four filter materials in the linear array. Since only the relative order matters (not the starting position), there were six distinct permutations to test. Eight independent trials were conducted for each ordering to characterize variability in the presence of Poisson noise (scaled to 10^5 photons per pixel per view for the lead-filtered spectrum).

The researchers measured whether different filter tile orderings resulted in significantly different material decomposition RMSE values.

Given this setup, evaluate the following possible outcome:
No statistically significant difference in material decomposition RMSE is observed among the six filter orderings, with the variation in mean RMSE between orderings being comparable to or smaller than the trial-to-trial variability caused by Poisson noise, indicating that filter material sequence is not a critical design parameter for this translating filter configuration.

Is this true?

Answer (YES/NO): YES